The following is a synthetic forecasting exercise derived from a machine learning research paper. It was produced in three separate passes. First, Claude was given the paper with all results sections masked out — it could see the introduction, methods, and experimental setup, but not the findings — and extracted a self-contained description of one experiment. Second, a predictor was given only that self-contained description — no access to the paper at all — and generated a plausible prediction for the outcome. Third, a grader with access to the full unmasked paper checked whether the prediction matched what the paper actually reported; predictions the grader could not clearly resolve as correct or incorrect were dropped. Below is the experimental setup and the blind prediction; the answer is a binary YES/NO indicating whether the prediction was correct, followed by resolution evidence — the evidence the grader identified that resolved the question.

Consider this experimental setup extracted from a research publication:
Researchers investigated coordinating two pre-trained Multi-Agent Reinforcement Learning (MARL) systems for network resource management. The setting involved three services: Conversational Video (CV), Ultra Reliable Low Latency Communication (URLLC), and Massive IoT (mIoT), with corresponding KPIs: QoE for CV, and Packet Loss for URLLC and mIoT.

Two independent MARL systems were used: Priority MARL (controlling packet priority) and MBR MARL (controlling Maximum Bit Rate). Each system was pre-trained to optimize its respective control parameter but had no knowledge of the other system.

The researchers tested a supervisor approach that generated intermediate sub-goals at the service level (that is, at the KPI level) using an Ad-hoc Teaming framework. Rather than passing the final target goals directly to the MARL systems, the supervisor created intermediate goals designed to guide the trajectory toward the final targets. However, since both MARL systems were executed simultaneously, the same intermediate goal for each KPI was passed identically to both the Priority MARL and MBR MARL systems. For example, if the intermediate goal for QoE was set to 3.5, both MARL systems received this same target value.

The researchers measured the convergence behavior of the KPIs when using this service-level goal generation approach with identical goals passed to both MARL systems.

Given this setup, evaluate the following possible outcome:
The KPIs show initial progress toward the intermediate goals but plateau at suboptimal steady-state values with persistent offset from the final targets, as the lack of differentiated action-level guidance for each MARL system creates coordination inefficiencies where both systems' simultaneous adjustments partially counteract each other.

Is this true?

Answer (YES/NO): NO